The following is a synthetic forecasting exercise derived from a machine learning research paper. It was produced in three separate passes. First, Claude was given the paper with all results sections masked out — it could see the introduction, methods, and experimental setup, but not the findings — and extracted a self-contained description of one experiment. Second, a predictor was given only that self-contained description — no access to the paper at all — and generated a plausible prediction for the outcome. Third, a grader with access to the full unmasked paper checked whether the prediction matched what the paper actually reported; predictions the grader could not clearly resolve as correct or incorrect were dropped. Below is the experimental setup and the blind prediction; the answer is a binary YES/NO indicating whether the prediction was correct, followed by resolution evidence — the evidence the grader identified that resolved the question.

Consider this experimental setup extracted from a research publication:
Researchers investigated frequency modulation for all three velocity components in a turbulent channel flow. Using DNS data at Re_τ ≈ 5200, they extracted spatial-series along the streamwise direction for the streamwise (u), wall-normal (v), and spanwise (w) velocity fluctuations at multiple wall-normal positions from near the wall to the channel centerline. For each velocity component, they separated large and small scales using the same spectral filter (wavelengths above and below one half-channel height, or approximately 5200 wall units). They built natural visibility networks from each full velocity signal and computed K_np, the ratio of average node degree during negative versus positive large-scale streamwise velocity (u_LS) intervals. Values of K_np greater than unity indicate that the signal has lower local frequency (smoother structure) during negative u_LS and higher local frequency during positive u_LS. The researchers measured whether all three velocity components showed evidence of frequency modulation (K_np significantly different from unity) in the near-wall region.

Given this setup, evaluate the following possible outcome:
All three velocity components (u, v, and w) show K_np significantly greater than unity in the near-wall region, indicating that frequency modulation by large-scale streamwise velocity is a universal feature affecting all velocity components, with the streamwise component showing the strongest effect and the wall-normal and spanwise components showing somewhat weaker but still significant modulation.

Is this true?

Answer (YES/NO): YES